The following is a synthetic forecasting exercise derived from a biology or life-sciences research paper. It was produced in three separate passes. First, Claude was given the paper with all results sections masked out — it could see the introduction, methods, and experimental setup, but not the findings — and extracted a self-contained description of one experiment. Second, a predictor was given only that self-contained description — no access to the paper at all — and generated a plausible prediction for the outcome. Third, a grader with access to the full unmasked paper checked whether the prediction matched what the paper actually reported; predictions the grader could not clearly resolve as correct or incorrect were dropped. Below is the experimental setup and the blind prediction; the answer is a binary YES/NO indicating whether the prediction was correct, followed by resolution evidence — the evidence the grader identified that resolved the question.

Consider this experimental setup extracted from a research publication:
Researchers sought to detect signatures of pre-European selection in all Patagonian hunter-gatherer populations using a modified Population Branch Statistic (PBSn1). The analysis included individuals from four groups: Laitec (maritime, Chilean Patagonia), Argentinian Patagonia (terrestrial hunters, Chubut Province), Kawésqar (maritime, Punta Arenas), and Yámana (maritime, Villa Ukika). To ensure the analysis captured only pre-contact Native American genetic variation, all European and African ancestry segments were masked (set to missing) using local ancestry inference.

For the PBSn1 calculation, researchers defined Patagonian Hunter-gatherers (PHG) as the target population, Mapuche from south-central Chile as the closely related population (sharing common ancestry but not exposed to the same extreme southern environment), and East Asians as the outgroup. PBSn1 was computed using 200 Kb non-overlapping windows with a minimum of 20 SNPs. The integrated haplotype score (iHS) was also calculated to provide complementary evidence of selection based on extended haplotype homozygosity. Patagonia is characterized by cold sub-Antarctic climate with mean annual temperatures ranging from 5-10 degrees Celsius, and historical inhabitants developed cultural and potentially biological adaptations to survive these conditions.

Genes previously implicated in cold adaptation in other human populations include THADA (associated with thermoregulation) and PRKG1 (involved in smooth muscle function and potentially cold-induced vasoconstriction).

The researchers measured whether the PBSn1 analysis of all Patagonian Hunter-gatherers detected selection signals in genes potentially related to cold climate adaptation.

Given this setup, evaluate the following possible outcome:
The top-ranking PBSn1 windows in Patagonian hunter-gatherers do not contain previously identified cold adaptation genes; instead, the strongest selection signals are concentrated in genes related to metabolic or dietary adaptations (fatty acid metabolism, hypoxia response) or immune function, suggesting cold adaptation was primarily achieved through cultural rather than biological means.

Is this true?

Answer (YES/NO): NO